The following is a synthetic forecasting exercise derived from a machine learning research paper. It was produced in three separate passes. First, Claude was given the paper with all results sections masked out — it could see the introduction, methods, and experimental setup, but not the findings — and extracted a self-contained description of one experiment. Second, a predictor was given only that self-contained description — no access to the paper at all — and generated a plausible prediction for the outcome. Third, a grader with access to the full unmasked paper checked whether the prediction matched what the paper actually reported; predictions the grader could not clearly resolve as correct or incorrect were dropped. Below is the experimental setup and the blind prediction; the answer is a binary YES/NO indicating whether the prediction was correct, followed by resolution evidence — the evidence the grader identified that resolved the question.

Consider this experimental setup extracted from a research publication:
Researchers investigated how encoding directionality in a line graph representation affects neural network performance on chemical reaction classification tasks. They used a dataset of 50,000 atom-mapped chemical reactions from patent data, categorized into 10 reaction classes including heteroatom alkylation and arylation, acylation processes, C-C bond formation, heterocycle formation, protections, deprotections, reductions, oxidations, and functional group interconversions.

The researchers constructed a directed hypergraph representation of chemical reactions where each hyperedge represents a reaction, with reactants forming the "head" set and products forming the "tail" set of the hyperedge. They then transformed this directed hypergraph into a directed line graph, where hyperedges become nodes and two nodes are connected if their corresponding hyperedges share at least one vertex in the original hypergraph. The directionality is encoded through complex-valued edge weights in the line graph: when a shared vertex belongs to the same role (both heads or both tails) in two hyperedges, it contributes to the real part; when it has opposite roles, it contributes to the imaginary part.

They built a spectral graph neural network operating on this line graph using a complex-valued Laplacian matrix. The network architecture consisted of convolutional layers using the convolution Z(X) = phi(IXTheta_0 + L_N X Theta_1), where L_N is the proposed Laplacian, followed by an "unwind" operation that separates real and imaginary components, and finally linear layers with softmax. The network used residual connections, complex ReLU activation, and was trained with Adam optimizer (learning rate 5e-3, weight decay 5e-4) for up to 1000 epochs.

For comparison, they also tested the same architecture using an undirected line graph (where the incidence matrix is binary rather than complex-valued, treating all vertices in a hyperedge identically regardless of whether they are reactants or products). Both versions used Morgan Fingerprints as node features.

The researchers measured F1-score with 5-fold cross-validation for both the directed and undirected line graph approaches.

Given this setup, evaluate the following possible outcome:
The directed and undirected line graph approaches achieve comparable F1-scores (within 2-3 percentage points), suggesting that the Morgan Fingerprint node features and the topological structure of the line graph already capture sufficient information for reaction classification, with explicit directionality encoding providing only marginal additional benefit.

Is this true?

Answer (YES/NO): NO